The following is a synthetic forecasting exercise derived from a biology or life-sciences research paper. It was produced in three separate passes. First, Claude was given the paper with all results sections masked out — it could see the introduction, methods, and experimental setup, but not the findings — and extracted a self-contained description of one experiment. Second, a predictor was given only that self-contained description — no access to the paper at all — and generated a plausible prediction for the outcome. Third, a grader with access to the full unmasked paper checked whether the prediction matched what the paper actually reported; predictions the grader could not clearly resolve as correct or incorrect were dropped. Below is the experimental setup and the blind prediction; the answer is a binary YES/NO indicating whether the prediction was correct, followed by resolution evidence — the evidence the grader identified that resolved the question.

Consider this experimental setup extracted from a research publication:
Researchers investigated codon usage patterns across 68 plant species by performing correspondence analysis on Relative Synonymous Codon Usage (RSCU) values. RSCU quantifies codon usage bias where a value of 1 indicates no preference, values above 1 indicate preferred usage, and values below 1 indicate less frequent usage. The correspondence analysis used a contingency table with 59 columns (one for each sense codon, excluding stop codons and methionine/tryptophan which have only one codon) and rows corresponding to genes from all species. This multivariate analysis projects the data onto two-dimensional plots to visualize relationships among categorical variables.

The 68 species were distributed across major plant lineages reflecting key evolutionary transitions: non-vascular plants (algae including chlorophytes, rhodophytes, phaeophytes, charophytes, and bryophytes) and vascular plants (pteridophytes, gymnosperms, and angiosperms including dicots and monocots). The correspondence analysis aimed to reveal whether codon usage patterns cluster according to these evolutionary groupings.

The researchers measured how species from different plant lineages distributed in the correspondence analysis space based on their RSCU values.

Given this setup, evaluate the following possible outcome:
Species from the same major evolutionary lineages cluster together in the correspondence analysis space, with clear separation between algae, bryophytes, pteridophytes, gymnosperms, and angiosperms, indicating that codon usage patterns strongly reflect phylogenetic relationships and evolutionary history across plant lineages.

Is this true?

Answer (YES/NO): NO